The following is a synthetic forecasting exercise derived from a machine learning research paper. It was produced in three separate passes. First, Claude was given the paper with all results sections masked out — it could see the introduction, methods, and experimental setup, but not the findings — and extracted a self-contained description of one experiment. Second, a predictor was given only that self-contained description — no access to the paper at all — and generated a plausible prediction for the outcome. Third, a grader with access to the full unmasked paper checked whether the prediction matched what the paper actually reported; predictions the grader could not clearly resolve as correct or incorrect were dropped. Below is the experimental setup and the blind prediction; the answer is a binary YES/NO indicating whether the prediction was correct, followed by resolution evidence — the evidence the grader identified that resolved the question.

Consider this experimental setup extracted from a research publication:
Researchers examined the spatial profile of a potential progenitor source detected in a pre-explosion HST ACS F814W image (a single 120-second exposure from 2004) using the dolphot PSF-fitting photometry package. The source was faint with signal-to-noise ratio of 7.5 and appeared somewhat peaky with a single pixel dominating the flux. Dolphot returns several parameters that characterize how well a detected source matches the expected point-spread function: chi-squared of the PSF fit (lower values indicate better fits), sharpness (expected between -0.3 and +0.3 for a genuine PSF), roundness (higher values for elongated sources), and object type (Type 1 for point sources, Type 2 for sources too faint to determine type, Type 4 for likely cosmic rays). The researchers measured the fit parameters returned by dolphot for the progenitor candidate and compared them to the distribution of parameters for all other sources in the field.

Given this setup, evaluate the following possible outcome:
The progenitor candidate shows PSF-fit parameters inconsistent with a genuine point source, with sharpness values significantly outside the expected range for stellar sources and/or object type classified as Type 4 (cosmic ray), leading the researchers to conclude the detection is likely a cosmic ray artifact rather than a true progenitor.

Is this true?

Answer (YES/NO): NO